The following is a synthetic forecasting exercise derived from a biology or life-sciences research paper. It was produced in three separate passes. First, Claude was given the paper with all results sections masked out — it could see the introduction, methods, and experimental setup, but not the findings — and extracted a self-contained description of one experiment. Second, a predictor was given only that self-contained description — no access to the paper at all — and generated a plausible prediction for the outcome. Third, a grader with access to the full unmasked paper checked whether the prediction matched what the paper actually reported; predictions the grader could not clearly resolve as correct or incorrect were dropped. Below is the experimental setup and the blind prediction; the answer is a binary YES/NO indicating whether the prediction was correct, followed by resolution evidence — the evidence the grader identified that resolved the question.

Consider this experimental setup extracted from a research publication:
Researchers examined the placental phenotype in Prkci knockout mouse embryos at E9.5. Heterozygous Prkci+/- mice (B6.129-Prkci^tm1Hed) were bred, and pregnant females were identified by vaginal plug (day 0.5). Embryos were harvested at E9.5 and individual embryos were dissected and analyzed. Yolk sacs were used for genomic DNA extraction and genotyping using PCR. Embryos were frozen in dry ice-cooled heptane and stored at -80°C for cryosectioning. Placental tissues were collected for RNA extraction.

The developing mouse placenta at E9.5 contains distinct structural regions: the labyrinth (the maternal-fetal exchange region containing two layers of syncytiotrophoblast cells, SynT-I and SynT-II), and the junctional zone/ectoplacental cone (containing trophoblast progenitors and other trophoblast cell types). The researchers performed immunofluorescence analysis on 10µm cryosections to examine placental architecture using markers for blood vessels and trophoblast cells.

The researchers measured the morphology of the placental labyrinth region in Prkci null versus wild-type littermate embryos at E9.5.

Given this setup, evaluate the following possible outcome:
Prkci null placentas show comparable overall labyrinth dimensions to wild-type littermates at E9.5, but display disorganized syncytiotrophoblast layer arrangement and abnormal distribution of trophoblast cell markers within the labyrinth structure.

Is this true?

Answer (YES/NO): NO